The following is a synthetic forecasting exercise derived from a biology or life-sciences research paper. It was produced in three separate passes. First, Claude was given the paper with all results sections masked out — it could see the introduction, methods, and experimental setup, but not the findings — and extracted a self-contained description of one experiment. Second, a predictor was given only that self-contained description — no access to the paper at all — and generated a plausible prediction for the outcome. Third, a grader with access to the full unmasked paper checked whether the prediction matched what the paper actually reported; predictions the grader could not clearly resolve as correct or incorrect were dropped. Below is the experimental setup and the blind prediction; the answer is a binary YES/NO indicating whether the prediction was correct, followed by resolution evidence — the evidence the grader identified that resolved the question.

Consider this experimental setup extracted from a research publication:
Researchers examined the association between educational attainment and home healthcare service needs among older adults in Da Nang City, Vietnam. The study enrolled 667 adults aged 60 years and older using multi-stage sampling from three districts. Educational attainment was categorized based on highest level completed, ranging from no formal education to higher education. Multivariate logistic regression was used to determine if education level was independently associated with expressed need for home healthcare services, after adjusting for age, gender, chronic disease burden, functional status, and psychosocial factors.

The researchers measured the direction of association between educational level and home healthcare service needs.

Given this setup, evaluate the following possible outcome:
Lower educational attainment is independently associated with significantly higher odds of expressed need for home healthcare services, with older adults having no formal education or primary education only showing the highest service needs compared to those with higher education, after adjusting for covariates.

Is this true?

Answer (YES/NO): YES